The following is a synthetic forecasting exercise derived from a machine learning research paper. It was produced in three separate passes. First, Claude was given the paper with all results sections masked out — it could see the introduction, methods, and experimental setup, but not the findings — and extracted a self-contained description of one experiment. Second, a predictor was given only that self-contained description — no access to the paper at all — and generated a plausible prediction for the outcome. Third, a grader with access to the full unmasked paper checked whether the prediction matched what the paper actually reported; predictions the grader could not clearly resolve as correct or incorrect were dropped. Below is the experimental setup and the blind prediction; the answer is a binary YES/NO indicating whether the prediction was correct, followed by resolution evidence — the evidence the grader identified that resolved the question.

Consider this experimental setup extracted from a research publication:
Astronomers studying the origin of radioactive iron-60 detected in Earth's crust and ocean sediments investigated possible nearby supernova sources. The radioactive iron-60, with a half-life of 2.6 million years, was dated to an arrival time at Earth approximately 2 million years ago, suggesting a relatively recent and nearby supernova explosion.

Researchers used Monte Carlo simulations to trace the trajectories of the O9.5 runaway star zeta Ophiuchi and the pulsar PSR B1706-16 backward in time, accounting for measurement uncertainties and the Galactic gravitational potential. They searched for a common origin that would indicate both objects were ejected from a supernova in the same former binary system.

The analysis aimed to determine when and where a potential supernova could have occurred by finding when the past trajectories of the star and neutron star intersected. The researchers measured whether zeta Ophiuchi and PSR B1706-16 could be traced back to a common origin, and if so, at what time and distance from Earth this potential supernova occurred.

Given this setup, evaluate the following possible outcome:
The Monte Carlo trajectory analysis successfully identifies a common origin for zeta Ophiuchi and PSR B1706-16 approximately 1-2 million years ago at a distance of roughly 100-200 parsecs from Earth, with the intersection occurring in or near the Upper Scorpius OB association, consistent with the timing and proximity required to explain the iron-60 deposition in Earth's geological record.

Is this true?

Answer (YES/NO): NO